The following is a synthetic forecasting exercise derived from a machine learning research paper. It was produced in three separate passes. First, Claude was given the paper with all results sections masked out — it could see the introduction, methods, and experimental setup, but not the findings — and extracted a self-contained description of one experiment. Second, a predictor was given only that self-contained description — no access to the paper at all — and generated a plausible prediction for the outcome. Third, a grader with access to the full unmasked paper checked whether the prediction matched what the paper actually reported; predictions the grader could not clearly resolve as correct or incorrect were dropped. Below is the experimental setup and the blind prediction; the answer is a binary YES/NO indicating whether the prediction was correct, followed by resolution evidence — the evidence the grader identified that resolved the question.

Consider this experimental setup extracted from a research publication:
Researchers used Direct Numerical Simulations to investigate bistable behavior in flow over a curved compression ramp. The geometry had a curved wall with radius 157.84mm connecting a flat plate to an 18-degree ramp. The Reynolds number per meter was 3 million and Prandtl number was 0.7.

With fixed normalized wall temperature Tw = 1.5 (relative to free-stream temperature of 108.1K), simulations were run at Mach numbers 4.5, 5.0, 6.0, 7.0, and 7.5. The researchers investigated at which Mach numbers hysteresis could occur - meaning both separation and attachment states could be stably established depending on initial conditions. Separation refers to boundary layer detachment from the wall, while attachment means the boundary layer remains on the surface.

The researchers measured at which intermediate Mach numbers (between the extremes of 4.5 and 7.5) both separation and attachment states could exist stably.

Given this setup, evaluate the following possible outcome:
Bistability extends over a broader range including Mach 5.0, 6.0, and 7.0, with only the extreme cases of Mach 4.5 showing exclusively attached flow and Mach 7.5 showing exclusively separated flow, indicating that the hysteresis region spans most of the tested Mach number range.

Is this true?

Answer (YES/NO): NO